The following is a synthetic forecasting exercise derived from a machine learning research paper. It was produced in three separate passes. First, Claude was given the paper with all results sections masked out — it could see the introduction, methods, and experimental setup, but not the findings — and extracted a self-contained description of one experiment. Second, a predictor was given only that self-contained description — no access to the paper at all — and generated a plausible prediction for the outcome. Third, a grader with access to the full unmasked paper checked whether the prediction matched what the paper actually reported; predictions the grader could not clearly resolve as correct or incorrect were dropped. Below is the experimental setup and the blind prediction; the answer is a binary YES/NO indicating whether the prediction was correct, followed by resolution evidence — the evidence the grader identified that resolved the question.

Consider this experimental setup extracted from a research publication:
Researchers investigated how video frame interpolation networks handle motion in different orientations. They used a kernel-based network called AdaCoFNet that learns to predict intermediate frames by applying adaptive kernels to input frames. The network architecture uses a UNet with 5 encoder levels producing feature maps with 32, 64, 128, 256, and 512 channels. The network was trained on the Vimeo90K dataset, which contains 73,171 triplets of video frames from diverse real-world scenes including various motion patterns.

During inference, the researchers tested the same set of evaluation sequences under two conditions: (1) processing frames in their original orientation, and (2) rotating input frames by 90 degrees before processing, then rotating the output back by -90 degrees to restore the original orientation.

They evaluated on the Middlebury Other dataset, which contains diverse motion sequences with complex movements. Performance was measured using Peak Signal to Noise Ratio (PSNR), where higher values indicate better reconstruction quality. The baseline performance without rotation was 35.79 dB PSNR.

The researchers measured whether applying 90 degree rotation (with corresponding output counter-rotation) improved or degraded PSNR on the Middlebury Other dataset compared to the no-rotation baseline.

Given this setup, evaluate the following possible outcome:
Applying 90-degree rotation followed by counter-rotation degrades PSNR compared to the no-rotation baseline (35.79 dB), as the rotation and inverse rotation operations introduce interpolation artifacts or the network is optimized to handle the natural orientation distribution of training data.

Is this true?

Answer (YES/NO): NO